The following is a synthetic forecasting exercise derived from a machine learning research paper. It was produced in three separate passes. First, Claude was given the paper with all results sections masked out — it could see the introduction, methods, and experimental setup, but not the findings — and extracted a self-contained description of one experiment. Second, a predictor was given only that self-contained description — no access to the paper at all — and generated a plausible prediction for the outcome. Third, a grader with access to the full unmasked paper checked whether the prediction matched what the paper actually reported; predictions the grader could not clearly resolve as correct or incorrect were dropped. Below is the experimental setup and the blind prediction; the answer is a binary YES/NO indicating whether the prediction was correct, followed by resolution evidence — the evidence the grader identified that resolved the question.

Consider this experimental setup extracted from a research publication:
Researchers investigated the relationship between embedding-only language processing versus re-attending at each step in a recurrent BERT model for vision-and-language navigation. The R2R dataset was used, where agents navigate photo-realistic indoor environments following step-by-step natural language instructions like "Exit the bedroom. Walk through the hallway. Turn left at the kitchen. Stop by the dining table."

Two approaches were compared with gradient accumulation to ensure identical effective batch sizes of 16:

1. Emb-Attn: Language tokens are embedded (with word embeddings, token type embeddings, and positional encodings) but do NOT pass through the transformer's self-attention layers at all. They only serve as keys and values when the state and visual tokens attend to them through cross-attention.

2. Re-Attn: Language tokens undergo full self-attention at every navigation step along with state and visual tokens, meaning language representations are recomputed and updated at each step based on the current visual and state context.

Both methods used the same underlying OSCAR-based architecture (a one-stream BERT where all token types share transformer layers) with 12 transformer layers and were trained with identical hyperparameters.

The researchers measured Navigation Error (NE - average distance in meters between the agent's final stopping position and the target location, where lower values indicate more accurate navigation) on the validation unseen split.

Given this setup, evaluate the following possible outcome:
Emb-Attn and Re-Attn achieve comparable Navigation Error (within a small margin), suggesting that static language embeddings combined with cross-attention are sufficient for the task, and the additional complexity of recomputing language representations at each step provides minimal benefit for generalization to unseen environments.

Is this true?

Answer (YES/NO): NO